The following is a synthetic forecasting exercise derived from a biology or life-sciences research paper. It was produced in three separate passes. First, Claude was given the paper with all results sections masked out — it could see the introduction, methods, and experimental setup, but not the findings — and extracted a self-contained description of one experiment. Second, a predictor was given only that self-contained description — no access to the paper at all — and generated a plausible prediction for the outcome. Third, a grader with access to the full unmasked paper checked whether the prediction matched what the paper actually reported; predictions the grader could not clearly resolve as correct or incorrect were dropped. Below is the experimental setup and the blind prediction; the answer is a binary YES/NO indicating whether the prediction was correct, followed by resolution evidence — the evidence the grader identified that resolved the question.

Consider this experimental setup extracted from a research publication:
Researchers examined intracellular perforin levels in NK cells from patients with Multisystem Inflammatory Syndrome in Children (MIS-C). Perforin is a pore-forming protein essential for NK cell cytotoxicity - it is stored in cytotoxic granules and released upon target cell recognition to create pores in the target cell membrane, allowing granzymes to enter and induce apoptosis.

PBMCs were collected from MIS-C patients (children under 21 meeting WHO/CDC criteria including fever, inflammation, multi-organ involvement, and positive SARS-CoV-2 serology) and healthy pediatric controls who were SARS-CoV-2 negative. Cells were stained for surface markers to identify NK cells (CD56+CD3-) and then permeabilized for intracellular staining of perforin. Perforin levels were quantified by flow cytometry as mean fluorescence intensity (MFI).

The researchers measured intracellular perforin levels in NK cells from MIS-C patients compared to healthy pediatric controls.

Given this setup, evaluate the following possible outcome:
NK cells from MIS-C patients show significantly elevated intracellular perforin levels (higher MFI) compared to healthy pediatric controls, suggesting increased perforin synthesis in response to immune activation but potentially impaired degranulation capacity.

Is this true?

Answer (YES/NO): NO